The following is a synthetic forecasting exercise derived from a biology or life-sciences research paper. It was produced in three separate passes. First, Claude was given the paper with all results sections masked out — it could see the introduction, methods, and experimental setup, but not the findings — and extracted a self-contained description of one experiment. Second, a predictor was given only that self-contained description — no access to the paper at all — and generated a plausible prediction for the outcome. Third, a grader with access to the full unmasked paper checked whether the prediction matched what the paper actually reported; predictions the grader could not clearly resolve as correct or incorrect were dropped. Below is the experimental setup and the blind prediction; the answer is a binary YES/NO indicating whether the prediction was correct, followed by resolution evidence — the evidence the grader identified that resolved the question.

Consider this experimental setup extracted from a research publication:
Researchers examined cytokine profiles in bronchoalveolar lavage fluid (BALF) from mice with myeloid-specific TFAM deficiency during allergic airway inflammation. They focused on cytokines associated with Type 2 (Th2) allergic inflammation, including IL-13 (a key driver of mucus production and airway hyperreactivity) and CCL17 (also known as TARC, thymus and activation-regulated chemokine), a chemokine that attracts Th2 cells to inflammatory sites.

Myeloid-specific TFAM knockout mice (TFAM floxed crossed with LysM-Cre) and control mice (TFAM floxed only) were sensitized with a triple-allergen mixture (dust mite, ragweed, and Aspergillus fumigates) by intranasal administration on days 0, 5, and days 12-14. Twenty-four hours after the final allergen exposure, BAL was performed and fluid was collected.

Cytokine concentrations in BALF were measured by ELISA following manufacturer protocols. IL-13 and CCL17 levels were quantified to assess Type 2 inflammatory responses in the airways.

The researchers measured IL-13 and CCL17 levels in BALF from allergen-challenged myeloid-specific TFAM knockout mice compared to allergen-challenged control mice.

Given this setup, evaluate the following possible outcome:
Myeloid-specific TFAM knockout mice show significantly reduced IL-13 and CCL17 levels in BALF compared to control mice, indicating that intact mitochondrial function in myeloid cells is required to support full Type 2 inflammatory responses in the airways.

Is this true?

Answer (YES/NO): NO